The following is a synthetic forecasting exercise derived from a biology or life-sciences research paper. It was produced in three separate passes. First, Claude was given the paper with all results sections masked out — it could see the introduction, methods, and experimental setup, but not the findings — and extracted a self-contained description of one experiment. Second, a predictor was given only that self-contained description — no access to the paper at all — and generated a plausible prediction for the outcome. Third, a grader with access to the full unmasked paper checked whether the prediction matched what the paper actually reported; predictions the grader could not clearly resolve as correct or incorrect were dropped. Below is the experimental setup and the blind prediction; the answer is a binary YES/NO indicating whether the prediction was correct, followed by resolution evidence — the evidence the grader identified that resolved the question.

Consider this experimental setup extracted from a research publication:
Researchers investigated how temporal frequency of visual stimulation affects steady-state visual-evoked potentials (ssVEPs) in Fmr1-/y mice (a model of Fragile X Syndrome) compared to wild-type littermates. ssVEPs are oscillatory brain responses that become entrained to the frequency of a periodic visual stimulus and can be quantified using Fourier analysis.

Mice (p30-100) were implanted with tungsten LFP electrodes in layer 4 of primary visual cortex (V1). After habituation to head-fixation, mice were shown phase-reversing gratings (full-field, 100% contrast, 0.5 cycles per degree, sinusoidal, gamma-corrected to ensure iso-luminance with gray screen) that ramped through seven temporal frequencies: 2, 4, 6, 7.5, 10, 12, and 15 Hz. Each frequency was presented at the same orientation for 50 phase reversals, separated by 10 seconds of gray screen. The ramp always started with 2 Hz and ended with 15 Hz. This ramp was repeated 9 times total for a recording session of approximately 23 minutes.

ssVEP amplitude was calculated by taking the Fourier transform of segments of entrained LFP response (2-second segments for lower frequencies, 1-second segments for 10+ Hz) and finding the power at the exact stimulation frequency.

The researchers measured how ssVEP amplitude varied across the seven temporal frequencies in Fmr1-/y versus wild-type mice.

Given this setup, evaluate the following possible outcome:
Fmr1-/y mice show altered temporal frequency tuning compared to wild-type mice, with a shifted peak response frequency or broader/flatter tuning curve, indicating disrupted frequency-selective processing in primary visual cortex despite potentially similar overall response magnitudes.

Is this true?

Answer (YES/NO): NO